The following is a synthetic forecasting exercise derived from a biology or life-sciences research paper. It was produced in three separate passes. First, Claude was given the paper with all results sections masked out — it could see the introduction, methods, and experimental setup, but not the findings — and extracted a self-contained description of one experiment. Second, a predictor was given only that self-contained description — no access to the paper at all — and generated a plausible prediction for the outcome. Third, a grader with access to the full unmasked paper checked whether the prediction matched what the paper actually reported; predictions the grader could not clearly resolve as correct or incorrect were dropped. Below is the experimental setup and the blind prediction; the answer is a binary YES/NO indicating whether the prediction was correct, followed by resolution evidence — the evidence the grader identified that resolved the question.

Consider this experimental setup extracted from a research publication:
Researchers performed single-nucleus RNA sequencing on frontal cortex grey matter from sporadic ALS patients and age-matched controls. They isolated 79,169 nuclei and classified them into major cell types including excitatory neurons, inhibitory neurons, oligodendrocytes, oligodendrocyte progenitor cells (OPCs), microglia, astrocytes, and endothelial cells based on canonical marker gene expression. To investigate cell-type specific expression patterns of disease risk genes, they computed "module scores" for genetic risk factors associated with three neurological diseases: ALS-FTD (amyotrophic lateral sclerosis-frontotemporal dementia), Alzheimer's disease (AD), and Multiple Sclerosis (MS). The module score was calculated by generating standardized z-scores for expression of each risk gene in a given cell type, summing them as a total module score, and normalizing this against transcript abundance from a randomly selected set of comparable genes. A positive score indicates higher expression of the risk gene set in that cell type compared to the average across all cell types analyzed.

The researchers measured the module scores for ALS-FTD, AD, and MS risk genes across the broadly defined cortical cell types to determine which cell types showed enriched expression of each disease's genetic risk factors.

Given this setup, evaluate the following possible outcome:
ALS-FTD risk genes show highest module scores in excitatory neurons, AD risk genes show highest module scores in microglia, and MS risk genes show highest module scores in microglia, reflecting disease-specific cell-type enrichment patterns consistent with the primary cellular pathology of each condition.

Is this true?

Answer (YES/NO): NO